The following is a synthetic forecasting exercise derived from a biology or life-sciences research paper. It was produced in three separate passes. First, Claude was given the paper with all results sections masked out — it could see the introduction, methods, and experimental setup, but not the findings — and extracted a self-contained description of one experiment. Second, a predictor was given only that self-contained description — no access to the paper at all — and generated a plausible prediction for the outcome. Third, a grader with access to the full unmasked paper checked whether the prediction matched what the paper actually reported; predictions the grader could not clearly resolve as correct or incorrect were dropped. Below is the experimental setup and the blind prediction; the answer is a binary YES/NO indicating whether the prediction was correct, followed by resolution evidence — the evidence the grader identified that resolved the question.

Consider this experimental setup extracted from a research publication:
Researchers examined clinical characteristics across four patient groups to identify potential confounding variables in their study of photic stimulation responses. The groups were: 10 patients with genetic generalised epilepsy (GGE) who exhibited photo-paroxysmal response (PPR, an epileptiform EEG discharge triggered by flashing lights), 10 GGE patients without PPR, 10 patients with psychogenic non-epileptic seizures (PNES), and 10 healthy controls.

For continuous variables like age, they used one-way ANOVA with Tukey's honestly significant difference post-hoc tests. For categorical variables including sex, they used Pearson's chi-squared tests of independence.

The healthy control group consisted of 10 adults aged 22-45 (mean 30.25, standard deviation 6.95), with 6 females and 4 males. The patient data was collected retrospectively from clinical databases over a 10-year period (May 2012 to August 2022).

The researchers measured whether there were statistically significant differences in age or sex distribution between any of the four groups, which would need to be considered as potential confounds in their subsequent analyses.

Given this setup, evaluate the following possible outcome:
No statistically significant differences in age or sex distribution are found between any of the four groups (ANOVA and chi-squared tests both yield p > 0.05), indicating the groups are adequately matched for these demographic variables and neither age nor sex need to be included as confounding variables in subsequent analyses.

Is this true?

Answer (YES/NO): NO